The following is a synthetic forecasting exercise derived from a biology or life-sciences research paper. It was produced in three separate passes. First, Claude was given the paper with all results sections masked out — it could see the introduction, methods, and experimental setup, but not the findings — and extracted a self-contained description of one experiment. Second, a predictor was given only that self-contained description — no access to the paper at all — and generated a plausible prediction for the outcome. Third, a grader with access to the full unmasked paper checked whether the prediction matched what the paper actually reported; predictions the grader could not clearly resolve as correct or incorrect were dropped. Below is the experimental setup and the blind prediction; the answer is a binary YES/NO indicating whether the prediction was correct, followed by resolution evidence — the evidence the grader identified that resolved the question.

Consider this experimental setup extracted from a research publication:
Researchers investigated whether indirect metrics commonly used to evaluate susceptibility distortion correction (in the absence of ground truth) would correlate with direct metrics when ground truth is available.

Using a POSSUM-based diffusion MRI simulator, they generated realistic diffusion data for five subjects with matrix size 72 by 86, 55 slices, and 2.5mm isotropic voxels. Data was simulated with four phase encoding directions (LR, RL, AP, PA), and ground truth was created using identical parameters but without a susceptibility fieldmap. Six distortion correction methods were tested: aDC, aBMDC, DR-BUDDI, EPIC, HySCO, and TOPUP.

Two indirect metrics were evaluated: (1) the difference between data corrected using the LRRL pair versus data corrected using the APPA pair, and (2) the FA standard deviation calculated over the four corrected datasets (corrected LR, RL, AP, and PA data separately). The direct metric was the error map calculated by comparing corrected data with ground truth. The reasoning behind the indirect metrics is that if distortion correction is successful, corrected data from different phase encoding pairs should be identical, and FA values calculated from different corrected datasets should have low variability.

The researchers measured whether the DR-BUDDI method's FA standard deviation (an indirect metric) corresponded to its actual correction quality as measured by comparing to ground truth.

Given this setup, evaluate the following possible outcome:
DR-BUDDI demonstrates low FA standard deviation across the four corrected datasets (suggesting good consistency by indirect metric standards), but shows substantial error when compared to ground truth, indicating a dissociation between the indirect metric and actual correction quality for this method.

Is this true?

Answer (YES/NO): YES